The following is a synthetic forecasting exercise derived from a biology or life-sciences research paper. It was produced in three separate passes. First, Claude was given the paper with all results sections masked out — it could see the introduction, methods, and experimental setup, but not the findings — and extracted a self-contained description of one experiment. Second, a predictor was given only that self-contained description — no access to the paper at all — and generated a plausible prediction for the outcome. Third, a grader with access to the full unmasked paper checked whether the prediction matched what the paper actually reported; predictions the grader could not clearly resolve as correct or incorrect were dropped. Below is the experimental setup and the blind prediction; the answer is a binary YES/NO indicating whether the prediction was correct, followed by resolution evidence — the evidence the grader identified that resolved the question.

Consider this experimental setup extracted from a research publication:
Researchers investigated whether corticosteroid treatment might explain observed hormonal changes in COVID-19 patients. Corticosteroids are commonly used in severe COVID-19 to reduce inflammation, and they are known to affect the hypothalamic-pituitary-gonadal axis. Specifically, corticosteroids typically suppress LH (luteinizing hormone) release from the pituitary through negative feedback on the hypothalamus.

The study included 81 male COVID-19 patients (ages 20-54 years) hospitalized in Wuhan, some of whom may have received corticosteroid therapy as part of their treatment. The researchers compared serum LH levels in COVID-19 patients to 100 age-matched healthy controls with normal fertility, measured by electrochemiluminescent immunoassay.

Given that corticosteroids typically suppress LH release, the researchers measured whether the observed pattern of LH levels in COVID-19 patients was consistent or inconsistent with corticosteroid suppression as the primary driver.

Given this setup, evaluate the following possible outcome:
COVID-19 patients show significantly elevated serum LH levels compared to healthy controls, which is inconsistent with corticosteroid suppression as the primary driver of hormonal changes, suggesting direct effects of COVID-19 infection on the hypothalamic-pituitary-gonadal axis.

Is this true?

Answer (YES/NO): YES